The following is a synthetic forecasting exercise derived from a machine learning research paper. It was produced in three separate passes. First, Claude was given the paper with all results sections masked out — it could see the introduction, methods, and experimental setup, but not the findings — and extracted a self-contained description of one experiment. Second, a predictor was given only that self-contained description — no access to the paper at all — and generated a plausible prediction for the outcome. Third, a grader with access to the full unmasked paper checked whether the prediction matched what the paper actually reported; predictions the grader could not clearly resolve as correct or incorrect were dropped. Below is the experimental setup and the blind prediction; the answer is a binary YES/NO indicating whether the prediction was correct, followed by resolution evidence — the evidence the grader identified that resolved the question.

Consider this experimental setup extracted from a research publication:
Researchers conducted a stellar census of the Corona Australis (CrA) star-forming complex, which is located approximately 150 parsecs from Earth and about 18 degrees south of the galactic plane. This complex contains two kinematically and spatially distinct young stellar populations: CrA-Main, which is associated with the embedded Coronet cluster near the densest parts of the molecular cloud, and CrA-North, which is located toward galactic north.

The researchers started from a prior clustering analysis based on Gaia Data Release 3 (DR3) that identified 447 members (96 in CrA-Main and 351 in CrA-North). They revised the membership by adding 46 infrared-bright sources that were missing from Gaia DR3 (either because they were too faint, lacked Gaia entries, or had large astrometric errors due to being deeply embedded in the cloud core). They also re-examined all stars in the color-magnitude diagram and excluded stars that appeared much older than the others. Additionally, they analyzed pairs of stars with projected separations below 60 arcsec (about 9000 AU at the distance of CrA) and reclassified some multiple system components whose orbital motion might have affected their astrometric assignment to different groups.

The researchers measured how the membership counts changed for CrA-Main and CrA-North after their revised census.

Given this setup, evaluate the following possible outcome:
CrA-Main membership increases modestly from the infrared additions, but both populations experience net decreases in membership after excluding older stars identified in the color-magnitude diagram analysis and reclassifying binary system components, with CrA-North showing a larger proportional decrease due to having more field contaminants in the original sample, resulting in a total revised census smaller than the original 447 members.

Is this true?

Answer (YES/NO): NO